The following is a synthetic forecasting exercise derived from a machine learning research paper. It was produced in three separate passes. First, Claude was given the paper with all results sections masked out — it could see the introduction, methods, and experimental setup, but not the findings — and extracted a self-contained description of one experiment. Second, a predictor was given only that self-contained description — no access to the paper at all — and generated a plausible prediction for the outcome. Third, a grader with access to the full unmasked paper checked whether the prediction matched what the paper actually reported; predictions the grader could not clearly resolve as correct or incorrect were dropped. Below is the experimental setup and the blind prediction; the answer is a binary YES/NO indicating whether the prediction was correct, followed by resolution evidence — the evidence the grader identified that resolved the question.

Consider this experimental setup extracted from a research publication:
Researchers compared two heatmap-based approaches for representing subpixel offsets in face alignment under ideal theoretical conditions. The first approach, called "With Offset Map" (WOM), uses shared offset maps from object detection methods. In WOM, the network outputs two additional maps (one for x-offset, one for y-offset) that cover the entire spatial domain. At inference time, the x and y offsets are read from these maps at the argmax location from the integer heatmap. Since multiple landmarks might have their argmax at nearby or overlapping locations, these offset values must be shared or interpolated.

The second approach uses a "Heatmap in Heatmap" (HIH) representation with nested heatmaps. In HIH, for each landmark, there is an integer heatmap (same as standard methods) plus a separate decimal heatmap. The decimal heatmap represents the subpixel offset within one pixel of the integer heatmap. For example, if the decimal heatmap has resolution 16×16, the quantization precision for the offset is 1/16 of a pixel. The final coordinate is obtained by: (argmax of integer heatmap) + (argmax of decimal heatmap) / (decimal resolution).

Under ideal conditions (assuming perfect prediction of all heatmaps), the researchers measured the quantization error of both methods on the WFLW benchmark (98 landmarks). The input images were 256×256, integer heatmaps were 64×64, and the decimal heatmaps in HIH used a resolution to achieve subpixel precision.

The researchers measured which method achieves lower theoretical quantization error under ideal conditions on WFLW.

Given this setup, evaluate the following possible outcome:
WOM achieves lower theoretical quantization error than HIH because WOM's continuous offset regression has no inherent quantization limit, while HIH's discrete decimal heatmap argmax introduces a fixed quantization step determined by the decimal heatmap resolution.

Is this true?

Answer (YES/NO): YES